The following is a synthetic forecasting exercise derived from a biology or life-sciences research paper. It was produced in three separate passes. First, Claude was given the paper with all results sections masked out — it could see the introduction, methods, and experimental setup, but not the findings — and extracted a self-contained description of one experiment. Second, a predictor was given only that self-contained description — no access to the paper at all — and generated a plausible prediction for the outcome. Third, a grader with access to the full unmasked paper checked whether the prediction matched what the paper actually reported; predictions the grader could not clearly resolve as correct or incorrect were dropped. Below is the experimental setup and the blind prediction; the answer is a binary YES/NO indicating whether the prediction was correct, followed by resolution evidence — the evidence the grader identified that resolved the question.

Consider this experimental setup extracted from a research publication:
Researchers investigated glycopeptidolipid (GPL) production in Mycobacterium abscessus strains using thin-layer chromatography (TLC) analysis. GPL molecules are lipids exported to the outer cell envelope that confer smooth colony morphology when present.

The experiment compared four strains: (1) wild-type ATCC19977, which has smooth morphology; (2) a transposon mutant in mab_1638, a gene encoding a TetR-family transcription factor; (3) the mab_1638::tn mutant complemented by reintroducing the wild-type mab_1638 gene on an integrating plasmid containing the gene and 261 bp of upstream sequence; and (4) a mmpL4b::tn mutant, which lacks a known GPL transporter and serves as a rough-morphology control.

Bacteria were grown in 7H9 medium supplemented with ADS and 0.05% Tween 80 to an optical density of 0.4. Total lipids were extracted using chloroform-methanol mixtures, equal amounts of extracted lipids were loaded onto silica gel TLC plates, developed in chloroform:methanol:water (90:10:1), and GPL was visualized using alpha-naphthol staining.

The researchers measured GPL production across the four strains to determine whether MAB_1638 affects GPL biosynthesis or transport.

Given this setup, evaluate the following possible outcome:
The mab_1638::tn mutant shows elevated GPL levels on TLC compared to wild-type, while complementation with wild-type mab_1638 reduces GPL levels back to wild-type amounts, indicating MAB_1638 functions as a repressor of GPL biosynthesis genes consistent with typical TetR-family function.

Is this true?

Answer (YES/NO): NO